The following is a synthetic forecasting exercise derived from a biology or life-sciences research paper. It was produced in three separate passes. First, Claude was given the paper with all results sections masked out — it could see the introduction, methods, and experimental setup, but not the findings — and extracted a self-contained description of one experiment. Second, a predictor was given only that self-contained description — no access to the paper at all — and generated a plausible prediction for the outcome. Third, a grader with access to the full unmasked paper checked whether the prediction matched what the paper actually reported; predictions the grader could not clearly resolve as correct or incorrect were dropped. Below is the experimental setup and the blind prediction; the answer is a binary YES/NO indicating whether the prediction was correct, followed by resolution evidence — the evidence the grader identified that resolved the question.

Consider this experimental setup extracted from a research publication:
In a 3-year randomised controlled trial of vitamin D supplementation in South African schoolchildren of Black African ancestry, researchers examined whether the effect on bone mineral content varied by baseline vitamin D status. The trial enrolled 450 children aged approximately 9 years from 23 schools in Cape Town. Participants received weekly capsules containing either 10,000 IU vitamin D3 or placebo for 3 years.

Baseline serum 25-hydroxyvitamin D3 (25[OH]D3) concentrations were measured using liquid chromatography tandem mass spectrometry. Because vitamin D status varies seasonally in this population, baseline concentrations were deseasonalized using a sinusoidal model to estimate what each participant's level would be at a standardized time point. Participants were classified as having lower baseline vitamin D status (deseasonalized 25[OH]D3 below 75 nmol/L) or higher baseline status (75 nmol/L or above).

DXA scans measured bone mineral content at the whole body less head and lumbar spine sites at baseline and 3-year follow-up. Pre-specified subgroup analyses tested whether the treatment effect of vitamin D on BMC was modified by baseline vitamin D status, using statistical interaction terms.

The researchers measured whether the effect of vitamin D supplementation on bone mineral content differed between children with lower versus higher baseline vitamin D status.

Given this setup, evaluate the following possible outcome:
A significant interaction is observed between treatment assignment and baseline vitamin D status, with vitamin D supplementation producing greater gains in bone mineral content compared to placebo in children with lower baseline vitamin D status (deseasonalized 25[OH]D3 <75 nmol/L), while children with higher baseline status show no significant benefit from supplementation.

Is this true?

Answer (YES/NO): NO